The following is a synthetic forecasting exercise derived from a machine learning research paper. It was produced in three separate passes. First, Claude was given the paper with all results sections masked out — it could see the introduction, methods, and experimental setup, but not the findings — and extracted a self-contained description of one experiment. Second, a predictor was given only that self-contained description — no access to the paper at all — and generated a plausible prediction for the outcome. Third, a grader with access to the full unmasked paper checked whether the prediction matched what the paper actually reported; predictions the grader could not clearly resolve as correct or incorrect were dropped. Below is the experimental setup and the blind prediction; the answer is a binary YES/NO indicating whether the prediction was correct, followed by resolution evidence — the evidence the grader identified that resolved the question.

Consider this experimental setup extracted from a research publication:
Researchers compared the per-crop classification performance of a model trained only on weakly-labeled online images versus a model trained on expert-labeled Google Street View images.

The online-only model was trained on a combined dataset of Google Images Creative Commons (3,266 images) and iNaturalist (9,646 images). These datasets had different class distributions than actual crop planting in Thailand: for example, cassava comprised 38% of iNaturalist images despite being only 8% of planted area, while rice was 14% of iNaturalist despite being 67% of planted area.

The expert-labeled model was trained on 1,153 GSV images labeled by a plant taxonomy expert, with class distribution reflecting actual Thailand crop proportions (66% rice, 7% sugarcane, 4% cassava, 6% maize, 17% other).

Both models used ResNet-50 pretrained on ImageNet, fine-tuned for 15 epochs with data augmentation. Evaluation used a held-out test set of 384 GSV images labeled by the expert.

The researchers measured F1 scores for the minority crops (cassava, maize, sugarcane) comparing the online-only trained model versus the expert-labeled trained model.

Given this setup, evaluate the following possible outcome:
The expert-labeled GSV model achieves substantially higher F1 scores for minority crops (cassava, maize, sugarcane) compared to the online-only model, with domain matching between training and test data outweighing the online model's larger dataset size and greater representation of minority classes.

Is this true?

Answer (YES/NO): YES